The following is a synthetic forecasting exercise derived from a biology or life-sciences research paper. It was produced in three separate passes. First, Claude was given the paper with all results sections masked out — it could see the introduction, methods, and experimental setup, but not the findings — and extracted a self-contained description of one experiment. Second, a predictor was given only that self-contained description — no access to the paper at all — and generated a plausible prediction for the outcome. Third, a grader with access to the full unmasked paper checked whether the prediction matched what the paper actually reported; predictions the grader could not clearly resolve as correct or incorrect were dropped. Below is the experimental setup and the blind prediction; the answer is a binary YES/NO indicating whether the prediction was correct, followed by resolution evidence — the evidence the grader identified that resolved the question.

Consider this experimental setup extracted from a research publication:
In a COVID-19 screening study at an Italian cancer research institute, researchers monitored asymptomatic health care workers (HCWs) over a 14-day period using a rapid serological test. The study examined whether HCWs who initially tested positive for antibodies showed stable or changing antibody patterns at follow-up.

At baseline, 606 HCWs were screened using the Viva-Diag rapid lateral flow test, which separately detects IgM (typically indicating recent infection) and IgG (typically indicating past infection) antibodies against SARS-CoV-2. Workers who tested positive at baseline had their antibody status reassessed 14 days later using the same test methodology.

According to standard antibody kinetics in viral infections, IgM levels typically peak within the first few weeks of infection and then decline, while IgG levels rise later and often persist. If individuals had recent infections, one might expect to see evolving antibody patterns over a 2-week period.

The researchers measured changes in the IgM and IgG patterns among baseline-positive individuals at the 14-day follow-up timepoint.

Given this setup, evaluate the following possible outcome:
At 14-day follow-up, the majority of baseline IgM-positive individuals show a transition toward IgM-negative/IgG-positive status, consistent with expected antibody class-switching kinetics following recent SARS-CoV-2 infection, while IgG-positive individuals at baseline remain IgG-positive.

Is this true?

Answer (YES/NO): NO